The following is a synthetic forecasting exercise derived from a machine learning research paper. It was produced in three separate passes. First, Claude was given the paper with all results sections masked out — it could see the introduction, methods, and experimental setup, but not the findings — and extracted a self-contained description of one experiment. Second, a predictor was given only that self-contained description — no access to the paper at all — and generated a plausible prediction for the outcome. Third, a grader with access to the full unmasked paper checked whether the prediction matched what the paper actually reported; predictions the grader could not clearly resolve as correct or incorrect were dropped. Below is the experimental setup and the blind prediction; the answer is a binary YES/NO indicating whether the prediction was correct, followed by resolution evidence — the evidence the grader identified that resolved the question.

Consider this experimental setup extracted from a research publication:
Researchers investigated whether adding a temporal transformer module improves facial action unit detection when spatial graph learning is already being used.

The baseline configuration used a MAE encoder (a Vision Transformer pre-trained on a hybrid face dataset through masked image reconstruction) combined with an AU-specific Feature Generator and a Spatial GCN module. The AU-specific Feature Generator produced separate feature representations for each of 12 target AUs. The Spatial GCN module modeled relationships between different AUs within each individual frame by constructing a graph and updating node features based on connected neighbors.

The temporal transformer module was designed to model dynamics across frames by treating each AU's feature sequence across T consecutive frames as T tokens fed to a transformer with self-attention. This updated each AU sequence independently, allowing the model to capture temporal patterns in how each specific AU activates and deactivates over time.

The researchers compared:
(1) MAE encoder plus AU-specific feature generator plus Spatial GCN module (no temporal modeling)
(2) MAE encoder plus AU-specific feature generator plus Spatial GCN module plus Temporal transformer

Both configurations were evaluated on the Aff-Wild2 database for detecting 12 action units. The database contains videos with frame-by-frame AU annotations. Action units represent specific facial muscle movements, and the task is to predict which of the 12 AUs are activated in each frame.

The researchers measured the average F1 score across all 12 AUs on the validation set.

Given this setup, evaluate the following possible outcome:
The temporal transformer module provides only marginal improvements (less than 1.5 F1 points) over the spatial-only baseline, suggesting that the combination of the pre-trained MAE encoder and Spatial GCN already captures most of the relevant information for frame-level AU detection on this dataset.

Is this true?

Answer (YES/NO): NO